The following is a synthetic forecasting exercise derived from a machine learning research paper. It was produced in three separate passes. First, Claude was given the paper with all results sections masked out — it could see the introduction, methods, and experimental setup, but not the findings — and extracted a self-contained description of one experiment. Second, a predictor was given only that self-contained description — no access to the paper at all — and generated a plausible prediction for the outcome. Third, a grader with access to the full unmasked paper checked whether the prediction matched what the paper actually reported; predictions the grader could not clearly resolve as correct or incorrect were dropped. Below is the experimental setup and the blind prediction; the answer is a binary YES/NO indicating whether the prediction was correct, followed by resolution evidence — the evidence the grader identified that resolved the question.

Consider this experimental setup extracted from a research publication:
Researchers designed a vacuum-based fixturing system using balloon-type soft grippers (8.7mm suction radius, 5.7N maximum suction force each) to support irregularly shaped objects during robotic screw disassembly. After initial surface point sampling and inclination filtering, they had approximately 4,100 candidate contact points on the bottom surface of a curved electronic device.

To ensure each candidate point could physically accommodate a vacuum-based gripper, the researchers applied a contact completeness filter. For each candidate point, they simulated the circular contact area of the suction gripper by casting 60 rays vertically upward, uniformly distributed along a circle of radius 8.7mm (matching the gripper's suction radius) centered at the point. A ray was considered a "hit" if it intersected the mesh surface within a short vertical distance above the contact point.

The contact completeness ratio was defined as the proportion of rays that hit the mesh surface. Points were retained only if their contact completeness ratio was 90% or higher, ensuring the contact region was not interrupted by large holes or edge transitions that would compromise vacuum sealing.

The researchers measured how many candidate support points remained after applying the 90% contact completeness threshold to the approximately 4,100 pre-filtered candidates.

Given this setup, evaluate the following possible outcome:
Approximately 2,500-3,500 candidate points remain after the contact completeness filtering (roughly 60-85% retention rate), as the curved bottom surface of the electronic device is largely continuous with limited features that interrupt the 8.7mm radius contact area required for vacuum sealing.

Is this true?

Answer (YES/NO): YES